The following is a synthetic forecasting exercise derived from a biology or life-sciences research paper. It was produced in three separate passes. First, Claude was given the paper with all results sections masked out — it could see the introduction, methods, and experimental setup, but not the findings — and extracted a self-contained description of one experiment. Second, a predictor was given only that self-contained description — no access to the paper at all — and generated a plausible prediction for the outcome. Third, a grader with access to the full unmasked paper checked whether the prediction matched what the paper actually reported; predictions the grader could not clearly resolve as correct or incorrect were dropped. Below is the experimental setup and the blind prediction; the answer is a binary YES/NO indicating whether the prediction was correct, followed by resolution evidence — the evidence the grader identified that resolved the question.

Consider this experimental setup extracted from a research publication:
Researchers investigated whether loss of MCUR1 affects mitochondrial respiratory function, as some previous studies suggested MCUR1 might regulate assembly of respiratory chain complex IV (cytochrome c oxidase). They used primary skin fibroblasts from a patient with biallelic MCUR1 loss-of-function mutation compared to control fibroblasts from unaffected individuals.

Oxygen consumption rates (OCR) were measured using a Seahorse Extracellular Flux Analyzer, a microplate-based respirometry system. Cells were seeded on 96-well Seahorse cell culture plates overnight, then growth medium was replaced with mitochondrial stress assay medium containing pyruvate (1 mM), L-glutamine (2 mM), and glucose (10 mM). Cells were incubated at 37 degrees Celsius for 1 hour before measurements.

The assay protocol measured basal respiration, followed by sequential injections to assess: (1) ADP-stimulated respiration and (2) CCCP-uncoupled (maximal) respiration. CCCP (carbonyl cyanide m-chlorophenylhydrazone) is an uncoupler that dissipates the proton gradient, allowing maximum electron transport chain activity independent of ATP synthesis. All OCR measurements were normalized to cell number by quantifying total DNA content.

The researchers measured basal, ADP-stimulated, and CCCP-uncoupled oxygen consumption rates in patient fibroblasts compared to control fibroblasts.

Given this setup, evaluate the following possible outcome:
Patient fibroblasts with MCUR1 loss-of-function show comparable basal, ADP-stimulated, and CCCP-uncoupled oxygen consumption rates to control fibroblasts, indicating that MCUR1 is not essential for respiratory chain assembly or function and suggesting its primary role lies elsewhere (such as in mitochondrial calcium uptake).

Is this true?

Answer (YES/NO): YES